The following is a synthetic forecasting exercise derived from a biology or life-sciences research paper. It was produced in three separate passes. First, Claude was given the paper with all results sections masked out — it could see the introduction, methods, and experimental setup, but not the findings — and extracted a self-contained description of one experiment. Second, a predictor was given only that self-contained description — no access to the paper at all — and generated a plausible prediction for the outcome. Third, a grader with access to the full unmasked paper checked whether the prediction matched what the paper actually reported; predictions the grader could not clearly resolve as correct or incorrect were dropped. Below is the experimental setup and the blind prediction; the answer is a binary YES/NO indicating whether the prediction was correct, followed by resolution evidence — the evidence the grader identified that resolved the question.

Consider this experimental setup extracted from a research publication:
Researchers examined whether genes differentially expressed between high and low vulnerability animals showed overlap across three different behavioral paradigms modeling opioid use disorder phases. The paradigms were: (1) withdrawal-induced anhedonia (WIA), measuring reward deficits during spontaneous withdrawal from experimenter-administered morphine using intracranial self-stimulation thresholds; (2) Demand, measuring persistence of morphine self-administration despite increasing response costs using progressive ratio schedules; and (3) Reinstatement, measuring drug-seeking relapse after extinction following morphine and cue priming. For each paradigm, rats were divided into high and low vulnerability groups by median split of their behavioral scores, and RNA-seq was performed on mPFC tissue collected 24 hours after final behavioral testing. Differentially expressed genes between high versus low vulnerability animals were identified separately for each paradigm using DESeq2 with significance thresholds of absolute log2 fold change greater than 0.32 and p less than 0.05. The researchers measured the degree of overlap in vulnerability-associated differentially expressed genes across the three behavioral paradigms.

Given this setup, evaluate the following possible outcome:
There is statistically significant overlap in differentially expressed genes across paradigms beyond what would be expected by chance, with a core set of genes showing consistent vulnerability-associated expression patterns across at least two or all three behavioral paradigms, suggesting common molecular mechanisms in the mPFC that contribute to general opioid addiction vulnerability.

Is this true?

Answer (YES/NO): YES